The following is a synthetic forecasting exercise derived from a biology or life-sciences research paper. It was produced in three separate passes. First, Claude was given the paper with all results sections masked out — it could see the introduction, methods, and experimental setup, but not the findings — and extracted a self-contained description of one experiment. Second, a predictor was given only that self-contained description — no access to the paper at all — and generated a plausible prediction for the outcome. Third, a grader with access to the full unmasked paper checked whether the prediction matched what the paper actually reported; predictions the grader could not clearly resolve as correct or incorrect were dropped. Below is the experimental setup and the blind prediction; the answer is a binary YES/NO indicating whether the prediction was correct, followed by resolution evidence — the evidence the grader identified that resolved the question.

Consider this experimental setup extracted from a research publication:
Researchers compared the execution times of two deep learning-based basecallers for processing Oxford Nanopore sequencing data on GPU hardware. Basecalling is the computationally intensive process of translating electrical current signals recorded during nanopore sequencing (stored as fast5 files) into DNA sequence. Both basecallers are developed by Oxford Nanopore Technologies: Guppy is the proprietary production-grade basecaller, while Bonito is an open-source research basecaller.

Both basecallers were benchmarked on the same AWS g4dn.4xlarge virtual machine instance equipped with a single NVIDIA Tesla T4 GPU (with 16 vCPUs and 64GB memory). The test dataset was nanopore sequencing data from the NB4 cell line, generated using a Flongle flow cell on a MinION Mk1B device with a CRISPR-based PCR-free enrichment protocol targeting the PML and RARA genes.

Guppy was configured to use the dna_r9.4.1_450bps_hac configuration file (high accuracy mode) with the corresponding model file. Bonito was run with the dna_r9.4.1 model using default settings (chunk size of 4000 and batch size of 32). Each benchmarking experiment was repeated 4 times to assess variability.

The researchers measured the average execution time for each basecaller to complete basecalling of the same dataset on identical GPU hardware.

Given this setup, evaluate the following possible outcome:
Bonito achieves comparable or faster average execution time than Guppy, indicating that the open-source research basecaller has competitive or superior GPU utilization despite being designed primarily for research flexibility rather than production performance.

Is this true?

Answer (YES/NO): NO